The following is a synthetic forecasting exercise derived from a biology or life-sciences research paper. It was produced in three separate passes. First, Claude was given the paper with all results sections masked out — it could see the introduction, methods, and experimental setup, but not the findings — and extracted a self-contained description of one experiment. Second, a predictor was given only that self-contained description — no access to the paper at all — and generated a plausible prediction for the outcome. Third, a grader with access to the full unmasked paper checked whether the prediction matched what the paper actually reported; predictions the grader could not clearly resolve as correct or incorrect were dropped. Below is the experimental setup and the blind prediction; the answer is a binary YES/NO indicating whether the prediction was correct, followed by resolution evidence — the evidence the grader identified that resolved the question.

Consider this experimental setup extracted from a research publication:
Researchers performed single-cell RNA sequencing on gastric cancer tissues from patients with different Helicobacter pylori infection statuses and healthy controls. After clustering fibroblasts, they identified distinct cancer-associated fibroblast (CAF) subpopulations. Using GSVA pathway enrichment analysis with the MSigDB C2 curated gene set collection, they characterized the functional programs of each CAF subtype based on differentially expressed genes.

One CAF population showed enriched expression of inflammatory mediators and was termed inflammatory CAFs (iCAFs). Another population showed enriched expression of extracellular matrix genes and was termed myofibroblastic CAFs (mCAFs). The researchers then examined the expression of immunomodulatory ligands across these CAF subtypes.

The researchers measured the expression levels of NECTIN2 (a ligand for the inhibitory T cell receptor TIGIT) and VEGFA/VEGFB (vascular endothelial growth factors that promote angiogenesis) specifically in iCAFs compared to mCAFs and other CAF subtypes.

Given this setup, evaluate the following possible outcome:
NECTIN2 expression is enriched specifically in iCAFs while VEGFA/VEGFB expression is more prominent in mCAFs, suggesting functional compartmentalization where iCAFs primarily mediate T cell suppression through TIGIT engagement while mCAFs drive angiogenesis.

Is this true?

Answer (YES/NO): NO